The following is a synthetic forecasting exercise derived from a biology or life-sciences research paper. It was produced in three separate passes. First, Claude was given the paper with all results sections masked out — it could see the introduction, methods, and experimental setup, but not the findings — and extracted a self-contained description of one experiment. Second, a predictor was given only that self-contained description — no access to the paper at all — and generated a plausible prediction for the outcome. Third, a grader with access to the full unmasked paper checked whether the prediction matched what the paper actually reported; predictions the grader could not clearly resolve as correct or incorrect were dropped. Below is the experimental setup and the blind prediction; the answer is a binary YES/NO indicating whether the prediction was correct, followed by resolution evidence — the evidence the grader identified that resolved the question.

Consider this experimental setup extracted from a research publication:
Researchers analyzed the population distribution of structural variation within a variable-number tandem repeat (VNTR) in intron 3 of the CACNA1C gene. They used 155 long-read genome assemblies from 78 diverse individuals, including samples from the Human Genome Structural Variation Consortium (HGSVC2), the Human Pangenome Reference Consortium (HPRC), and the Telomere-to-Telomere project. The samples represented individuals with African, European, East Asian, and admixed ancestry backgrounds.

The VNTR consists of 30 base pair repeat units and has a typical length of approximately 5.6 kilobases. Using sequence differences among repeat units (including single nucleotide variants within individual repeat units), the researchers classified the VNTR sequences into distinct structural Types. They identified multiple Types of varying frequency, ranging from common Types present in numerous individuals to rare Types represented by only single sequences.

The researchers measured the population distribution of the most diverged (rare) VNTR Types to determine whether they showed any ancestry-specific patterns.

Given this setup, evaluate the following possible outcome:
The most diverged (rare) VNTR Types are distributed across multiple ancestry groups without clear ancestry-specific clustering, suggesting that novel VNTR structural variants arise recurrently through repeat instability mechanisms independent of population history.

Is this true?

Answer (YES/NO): NO